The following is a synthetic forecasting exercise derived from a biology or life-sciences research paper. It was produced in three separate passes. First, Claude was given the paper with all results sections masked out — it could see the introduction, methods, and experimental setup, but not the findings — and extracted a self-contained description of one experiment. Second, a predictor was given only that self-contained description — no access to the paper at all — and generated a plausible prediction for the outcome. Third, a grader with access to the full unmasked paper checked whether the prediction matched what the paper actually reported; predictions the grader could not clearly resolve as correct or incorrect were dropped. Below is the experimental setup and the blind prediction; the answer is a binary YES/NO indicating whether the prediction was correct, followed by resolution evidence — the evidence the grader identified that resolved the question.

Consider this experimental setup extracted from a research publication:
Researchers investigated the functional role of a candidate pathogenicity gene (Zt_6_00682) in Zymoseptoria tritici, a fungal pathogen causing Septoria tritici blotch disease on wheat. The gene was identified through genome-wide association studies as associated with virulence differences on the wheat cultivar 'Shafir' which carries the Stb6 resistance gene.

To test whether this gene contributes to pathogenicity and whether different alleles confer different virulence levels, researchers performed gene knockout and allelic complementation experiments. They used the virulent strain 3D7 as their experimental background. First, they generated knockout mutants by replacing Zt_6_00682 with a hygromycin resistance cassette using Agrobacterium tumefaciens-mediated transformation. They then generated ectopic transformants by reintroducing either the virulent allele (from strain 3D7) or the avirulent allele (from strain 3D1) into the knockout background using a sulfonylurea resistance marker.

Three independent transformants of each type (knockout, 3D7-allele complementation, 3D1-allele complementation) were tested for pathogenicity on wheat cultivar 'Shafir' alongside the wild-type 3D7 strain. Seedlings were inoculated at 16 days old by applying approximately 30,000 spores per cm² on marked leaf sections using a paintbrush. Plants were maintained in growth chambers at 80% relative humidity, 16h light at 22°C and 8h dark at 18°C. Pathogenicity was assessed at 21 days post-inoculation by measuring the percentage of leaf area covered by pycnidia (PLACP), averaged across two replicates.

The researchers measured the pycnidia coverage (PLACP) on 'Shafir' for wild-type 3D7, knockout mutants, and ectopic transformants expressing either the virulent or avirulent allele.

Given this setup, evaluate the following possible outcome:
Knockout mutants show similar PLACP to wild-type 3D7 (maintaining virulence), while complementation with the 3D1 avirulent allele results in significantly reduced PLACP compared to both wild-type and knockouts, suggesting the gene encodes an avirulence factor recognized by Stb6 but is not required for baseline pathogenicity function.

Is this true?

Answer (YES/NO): NO